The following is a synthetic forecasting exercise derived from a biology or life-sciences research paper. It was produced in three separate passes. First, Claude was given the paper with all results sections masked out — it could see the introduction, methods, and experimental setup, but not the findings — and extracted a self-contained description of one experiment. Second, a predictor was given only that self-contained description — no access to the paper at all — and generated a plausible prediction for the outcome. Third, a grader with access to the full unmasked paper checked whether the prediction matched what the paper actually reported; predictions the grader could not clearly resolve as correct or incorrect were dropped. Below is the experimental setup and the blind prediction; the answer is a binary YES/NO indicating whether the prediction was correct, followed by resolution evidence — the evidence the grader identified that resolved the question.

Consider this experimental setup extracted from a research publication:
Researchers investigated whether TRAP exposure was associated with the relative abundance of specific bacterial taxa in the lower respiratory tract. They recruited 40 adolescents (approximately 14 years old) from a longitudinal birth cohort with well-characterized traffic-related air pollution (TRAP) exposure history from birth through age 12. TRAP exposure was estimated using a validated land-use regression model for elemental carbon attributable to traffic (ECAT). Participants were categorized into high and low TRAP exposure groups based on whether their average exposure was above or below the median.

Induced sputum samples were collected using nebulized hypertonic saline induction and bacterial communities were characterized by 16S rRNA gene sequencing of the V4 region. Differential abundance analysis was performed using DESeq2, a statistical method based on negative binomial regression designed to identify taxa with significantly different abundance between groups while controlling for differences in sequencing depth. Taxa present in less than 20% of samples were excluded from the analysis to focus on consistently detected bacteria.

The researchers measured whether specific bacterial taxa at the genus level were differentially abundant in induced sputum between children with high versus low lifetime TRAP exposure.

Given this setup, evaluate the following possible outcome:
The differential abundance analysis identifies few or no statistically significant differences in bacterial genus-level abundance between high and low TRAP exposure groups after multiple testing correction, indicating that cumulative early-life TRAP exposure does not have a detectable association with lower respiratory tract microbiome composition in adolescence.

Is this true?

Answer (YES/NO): NO